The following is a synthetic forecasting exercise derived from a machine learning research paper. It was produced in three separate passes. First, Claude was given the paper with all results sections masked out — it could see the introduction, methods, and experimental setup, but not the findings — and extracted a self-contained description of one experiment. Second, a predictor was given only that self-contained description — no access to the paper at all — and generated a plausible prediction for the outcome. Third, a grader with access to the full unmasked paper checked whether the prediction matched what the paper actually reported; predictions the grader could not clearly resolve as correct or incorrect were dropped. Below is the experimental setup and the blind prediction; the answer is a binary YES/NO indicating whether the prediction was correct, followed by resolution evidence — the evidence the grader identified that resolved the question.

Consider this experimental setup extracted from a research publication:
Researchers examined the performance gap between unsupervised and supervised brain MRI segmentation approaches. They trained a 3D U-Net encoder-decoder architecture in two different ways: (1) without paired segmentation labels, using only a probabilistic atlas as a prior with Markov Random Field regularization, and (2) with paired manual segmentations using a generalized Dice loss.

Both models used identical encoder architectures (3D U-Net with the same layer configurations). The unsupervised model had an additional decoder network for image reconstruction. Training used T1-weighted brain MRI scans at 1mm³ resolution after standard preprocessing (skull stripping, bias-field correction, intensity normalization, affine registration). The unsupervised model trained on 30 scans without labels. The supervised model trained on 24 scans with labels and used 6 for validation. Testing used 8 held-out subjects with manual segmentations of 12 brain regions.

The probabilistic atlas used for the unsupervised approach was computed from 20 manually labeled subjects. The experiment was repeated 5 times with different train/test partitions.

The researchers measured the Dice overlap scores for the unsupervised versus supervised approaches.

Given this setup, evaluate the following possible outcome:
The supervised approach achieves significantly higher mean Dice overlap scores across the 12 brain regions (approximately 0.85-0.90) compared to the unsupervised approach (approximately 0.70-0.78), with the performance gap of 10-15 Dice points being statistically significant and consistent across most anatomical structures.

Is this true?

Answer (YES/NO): NO